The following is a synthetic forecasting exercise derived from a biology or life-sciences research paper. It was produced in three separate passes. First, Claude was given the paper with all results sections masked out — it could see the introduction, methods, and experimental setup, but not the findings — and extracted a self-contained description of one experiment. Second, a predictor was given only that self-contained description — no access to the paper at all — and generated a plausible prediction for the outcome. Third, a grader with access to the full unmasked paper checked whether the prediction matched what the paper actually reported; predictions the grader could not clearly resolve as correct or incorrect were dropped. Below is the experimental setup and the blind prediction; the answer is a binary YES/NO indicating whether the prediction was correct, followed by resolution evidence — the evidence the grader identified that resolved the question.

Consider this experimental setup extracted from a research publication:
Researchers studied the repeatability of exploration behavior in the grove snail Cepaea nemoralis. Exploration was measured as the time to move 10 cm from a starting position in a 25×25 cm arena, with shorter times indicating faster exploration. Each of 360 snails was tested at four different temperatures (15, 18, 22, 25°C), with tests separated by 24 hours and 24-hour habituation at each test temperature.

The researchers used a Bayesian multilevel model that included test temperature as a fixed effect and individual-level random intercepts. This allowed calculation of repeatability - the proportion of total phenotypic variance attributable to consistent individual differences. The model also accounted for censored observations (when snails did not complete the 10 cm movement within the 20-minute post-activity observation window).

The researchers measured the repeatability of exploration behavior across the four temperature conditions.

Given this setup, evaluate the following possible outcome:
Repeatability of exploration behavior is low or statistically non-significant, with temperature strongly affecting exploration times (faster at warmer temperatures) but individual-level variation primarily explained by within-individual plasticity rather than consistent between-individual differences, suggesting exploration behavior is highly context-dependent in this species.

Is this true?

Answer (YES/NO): NO